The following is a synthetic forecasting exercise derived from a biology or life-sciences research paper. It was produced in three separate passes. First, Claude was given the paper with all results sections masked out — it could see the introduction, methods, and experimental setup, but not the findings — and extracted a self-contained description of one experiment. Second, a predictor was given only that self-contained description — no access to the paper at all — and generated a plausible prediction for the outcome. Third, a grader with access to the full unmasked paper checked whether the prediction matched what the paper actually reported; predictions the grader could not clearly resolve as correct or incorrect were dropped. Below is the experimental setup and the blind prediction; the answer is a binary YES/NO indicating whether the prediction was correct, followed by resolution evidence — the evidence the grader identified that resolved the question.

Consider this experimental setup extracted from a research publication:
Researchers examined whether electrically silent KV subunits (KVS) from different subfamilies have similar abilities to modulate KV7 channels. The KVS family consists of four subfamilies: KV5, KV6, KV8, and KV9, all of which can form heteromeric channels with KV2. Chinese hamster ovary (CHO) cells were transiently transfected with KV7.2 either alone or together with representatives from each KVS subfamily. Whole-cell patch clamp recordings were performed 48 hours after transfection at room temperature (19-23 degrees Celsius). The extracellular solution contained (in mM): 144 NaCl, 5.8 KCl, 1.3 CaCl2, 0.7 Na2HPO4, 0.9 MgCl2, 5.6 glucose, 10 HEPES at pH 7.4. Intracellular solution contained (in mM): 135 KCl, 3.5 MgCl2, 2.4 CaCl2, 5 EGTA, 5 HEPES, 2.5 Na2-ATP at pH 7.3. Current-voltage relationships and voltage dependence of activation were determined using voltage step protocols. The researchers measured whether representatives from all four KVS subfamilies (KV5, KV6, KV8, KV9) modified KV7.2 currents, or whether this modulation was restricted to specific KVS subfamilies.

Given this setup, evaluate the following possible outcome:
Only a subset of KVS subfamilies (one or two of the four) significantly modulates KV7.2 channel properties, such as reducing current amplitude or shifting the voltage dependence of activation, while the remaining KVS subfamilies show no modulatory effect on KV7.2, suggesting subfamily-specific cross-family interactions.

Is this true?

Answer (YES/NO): NO